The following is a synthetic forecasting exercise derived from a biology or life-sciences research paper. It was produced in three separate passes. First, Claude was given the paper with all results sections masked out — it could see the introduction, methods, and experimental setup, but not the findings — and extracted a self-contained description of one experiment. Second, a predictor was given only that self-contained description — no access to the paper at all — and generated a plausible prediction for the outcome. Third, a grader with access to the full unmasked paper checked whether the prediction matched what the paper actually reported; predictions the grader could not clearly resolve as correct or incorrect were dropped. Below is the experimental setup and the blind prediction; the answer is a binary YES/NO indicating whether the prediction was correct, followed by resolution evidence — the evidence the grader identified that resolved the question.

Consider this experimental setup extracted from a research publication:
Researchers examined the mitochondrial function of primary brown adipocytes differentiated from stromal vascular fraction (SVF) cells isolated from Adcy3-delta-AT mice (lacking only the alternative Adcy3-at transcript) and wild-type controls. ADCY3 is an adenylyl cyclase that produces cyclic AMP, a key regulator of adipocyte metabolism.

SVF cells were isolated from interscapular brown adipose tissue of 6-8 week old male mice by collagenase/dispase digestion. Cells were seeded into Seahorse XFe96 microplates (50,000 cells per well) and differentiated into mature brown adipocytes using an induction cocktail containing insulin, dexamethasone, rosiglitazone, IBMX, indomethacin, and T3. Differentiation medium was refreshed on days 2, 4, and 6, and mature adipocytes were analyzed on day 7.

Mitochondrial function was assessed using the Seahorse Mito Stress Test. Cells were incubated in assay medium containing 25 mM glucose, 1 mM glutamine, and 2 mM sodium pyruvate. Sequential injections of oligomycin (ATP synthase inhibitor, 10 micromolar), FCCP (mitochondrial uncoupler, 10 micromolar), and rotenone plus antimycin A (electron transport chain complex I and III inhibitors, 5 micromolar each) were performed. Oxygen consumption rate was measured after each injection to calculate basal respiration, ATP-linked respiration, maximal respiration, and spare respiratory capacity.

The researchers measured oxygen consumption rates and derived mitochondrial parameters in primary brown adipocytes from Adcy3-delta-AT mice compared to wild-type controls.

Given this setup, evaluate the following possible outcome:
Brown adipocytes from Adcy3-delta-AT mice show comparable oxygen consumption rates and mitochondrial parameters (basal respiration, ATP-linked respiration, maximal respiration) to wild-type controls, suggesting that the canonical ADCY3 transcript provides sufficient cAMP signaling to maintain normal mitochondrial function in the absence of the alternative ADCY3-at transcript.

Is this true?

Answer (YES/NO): NO